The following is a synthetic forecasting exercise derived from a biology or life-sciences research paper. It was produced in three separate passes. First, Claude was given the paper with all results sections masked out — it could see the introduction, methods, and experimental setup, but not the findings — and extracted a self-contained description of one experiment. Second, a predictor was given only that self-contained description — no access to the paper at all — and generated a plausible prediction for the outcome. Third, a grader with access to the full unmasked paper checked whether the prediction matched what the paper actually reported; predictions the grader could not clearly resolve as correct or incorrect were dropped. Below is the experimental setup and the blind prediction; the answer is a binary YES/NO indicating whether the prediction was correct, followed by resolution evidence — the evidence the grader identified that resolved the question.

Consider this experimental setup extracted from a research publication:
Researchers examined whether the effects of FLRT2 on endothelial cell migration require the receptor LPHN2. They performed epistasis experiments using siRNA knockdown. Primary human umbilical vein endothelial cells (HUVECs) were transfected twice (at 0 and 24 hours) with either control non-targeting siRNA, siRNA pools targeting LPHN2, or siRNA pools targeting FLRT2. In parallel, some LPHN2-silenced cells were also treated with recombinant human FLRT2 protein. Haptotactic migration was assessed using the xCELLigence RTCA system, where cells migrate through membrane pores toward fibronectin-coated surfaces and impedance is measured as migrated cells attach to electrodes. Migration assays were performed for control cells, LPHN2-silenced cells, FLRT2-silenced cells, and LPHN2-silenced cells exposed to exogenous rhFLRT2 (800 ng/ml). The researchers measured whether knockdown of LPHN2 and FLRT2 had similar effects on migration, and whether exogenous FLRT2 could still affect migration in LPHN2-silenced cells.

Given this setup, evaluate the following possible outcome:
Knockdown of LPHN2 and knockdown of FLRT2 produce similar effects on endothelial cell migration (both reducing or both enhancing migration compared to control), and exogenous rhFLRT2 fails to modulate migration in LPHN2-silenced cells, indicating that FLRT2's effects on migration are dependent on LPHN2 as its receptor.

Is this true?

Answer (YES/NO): YES